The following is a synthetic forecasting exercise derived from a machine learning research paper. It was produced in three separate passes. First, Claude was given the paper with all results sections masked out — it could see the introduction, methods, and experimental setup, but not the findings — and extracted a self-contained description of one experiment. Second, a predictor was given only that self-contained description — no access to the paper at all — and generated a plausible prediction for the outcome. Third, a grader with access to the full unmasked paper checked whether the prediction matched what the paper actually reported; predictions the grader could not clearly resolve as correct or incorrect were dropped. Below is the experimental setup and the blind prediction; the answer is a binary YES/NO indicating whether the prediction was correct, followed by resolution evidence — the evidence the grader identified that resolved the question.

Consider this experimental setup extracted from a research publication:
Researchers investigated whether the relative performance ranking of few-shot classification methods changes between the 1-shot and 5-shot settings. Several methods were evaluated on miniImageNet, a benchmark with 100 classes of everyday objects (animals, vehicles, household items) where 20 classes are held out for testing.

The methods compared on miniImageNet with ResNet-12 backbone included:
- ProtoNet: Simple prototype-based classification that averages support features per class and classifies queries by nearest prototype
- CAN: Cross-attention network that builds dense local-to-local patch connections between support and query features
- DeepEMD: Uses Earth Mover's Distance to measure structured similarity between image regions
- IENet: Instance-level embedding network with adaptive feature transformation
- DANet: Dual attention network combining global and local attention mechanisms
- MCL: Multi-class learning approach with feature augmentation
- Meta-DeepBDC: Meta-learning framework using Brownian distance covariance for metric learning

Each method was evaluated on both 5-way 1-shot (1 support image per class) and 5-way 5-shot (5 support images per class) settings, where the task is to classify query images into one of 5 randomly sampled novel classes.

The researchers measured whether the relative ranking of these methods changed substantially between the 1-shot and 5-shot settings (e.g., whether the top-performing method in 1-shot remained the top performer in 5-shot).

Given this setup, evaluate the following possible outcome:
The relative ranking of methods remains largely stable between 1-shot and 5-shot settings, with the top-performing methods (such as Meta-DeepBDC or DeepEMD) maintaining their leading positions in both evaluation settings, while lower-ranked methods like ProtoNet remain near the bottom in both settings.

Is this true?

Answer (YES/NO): NO